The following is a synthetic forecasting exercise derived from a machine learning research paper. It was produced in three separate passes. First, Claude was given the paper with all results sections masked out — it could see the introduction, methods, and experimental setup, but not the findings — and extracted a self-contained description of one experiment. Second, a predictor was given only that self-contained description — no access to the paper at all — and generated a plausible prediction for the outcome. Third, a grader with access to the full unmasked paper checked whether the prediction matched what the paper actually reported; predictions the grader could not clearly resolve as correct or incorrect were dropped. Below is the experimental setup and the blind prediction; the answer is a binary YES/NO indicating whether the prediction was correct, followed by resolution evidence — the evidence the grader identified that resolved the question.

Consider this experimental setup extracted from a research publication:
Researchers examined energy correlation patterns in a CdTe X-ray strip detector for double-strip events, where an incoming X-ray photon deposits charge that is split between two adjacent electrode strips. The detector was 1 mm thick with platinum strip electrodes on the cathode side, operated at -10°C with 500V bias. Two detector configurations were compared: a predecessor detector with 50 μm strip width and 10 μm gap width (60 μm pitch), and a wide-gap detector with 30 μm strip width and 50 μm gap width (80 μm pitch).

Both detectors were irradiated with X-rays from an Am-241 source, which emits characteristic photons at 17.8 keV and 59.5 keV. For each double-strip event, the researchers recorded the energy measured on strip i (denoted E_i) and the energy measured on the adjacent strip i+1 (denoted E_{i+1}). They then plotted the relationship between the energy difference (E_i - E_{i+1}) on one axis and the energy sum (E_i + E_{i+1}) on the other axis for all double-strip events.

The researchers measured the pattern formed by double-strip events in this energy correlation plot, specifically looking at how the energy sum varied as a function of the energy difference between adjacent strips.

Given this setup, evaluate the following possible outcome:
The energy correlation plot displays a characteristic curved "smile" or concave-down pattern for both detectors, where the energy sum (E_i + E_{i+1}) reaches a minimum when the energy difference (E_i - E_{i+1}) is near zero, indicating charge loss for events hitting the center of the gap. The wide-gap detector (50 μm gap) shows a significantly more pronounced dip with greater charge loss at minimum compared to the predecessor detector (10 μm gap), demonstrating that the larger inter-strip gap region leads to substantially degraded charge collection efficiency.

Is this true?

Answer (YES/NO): NO